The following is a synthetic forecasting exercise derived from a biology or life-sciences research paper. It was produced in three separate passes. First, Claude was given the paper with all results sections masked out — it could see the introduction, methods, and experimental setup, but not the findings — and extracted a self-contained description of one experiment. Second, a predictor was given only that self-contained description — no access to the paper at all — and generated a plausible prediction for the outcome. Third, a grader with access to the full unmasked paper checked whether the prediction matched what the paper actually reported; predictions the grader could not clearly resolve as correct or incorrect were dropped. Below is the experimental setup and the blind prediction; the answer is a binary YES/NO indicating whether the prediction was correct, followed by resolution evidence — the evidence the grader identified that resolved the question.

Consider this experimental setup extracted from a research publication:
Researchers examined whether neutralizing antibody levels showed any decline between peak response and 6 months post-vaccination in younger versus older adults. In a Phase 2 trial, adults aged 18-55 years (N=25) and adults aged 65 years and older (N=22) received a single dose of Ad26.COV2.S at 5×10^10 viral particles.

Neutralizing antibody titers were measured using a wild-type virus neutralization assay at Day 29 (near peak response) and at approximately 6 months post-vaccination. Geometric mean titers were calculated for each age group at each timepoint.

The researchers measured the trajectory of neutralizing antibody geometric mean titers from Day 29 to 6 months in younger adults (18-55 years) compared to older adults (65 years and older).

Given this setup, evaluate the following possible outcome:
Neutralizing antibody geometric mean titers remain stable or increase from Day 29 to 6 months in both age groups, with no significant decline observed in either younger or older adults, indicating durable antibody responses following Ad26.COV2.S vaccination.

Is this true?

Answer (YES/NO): NO